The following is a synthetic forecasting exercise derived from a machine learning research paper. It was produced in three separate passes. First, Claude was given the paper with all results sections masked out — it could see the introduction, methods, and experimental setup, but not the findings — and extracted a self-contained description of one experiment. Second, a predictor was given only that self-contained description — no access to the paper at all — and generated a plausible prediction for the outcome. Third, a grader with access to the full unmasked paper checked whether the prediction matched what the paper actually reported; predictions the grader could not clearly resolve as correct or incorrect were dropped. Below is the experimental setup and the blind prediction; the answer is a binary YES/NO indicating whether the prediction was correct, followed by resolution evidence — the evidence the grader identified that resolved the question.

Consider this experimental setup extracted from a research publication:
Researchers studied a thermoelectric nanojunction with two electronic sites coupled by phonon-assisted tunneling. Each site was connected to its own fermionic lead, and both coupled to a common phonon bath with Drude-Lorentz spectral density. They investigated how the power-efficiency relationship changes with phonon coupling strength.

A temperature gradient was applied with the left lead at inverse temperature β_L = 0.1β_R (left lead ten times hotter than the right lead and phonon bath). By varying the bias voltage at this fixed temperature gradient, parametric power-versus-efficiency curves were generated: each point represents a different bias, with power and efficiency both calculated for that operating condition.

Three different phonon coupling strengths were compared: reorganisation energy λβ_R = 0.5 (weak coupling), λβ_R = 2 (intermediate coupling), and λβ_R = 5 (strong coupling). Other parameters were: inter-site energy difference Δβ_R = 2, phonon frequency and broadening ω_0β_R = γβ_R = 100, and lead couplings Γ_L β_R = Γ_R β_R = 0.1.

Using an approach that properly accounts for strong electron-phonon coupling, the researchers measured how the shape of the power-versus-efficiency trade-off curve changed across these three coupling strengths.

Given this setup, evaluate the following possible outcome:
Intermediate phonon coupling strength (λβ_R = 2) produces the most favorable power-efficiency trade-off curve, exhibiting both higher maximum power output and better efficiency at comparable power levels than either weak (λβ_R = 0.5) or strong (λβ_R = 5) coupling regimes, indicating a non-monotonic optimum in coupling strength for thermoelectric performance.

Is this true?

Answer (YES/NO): NO